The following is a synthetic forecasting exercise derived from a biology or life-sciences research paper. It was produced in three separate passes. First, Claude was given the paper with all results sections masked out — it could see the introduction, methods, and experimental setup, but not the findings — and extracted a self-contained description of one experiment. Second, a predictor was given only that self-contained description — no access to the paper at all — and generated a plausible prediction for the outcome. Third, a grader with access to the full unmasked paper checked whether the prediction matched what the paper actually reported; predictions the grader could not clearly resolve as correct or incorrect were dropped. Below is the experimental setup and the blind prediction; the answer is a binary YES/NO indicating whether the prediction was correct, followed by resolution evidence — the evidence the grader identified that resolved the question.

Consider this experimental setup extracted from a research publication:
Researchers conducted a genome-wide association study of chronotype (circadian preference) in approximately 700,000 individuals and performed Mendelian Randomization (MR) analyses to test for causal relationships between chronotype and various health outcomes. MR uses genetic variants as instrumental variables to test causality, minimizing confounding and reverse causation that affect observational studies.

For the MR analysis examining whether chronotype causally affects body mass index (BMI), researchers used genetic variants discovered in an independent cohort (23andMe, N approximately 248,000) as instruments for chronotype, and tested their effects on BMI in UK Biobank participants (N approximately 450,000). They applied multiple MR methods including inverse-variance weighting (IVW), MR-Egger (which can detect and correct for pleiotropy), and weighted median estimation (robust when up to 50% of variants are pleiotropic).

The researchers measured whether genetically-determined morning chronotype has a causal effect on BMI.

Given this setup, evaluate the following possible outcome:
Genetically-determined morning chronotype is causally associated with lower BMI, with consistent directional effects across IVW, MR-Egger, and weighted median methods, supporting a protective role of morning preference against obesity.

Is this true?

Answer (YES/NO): NO